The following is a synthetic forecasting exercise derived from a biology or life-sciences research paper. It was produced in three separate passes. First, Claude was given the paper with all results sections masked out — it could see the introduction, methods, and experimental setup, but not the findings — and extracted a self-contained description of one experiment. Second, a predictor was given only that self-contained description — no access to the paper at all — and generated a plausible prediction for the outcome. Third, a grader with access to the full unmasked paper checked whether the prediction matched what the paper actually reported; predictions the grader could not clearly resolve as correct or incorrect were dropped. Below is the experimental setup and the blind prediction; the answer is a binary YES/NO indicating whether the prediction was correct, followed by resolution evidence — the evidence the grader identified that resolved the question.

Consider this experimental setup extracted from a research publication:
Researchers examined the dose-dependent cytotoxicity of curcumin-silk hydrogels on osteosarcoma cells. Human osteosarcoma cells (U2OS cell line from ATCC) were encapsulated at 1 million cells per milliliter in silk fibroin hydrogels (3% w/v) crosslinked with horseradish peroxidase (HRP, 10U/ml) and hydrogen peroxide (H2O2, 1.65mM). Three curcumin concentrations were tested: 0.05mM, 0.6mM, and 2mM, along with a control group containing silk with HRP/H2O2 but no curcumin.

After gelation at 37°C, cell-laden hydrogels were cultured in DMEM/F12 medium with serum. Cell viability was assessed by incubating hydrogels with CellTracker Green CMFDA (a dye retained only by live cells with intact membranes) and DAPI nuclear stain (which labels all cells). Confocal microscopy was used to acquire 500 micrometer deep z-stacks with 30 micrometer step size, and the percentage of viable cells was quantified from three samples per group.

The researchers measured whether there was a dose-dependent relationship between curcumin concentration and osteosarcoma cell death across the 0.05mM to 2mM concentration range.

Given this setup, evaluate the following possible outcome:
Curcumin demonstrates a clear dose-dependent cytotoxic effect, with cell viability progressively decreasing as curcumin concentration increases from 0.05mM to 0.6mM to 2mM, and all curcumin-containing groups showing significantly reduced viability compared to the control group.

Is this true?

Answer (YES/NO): YES